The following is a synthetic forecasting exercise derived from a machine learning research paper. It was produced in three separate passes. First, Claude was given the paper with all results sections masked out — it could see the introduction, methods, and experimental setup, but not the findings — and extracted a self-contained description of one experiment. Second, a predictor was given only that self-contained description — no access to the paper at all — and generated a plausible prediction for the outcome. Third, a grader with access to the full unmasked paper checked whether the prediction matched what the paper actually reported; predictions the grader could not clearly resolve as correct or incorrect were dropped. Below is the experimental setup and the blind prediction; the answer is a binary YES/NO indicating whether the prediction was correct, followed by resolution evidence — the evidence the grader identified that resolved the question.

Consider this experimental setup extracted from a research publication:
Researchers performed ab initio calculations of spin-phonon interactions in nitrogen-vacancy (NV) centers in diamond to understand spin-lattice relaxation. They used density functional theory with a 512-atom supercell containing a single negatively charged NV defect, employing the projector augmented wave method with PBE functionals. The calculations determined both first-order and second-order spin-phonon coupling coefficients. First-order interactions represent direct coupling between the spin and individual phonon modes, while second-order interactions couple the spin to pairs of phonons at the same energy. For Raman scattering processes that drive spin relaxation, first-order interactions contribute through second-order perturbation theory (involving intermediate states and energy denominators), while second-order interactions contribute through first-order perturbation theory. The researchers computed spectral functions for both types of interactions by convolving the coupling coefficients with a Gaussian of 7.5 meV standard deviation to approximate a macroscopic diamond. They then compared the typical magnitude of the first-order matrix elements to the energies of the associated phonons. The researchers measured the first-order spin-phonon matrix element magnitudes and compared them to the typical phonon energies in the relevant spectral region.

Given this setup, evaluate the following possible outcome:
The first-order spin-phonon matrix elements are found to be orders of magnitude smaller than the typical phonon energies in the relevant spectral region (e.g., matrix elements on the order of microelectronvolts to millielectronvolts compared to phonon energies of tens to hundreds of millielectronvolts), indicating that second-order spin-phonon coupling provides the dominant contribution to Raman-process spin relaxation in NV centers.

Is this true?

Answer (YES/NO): YES